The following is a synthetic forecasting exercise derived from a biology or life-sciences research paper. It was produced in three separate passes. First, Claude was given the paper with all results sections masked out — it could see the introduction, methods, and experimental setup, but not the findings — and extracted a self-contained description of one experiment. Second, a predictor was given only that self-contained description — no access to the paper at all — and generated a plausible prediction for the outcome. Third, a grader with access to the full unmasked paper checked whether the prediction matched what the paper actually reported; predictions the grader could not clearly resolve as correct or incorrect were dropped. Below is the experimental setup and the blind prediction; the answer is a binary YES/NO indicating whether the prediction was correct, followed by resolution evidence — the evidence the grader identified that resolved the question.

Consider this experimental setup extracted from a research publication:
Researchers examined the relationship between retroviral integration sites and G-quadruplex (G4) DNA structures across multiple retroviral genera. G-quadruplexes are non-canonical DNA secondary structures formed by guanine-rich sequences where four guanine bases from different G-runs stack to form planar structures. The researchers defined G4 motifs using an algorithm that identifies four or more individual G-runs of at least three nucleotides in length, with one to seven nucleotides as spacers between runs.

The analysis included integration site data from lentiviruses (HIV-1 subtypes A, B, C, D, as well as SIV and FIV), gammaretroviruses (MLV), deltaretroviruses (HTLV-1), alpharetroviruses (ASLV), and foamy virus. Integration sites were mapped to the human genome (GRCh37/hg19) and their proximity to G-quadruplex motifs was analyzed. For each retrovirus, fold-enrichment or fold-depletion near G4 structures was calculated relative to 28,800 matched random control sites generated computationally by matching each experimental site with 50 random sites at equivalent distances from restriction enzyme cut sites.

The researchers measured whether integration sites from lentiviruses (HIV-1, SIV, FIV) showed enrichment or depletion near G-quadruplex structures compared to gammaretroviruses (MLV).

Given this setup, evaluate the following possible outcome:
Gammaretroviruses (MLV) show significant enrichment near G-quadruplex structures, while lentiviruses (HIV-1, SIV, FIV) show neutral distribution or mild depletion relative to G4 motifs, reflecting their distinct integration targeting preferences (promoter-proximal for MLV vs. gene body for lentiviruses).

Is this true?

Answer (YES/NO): NO